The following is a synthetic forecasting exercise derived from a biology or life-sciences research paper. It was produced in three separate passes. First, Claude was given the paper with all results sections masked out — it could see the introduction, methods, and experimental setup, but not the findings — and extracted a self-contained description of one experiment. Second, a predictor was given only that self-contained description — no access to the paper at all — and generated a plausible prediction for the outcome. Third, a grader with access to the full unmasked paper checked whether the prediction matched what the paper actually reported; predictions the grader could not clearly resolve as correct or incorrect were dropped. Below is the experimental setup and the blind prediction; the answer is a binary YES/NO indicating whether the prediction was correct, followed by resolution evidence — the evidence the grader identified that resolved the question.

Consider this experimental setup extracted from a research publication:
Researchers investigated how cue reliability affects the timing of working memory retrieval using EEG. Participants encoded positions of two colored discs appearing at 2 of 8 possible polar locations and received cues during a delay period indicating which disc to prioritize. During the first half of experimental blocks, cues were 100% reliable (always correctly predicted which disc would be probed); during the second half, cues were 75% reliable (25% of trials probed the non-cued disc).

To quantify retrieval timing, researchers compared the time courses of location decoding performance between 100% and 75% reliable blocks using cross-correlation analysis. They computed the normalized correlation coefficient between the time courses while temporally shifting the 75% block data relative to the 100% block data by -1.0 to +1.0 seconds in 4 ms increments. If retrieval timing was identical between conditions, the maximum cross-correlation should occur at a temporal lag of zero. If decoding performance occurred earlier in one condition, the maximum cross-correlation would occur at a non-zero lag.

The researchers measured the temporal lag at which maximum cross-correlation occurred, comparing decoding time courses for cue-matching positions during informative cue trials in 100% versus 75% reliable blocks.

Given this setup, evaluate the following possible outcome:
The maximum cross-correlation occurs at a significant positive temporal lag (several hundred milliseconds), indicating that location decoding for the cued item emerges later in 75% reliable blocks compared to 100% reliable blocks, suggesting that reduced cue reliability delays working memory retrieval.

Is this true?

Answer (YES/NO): NO